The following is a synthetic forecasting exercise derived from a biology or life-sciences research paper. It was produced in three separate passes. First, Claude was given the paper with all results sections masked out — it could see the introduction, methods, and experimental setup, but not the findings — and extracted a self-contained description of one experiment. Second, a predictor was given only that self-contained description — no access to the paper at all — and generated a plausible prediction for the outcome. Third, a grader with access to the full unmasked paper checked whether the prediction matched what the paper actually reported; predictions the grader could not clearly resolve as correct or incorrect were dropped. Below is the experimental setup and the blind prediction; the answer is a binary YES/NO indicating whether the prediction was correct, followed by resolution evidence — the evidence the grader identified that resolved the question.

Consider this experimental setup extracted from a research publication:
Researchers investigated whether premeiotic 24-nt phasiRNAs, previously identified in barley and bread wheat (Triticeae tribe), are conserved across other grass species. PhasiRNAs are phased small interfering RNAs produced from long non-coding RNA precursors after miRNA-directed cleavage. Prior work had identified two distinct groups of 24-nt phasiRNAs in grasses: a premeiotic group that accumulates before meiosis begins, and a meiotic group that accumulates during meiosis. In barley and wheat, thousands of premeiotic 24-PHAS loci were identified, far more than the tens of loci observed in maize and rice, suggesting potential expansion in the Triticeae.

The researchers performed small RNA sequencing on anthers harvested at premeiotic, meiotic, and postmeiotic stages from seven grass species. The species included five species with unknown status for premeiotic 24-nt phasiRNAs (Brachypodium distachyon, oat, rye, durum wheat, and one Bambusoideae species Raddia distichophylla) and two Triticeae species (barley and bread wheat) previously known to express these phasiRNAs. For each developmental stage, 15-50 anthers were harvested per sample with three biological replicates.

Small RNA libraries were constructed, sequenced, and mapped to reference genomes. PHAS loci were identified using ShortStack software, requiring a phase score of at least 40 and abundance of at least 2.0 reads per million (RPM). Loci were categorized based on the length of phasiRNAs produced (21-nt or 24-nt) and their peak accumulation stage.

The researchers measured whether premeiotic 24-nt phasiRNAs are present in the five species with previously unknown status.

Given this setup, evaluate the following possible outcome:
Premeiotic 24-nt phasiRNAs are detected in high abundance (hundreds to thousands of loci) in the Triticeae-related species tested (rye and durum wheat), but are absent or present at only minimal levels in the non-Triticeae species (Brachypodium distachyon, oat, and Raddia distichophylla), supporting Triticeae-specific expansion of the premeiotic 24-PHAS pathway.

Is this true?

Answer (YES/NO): NO